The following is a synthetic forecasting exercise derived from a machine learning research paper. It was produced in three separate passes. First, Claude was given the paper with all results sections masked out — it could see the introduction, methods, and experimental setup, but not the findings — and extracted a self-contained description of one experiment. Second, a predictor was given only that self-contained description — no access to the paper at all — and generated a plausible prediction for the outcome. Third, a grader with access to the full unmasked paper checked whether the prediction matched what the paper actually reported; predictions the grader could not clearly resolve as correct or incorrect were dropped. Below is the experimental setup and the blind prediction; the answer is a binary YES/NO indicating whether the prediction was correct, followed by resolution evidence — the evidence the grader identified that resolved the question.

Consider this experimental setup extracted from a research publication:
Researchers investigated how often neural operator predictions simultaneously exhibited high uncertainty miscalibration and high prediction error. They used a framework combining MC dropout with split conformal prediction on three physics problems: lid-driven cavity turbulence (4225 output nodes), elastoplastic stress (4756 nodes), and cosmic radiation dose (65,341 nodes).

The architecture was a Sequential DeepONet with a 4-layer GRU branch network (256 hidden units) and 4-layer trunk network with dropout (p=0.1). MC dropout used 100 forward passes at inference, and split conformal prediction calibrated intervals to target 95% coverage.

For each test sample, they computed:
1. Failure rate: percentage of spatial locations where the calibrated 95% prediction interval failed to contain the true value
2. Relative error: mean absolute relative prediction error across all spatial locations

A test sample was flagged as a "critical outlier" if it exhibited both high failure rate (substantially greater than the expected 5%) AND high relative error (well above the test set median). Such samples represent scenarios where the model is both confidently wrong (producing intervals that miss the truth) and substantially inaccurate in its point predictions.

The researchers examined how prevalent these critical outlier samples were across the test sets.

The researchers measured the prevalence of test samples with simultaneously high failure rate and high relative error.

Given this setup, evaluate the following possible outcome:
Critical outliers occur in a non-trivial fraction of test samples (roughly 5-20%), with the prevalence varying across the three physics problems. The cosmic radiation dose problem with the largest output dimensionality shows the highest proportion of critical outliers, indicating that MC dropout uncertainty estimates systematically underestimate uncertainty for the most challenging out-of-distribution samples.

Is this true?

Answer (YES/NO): NO